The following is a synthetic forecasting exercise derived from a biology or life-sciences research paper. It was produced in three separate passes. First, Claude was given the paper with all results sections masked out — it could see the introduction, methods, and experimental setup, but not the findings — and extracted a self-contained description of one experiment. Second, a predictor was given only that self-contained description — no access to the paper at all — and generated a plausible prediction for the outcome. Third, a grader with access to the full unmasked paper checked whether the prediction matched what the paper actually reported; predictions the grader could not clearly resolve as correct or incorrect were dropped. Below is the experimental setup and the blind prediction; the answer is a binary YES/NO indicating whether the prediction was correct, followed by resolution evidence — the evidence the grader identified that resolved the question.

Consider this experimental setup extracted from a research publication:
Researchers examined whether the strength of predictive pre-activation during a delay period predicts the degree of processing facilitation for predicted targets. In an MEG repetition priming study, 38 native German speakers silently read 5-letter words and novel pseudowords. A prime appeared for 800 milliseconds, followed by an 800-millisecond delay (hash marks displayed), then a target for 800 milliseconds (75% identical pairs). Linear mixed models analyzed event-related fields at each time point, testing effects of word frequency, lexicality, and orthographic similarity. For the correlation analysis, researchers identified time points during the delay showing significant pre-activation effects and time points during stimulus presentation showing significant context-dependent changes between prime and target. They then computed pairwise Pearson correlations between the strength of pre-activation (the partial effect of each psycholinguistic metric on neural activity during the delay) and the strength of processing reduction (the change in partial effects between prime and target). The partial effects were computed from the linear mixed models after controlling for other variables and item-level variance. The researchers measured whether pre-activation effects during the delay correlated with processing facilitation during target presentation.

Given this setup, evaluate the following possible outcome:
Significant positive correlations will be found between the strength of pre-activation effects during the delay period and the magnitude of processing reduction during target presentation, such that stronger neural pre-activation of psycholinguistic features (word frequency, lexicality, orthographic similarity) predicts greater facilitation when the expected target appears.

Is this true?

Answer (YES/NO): NO